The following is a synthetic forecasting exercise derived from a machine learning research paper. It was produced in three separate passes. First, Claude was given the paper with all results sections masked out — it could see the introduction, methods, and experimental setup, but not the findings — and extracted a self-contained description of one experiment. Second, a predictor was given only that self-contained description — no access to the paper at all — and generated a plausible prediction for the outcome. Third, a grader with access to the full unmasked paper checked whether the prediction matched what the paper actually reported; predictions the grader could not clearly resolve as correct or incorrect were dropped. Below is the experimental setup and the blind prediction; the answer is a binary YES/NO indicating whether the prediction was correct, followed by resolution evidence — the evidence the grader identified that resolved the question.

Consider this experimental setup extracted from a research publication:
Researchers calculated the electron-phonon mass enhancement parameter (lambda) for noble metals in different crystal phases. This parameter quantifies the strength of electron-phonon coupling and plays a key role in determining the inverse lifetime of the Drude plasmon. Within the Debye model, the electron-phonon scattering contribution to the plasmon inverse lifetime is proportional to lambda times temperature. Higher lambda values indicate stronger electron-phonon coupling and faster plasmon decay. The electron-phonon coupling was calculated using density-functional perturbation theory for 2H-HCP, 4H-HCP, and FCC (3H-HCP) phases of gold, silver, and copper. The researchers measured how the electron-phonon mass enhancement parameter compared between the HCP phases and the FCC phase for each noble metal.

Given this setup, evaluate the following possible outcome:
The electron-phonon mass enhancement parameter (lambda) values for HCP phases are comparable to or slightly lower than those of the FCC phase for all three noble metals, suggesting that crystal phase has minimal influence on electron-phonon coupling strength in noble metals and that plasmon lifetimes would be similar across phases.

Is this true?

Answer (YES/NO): NO